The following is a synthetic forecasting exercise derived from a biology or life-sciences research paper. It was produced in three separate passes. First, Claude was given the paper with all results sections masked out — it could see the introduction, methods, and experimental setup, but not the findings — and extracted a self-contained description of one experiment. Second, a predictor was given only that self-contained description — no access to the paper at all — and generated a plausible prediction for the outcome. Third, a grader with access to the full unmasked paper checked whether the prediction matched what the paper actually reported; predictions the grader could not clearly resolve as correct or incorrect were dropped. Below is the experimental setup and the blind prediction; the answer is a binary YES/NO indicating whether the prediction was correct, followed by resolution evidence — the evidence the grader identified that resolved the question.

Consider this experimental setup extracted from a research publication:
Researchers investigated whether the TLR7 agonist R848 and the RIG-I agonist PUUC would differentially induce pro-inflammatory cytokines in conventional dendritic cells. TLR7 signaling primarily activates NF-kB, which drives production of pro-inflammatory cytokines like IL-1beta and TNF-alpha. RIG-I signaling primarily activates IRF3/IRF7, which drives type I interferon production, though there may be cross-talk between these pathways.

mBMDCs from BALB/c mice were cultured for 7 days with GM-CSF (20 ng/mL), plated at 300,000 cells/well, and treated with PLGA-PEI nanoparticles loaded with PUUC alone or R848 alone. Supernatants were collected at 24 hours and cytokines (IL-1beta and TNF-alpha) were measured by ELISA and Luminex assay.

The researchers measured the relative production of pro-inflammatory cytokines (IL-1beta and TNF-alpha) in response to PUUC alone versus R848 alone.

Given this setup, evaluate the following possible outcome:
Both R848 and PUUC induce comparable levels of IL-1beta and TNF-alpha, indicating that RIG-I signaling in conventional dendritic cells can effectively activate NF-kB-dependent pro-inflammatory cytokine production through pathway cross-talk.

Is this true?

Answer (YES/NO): NO